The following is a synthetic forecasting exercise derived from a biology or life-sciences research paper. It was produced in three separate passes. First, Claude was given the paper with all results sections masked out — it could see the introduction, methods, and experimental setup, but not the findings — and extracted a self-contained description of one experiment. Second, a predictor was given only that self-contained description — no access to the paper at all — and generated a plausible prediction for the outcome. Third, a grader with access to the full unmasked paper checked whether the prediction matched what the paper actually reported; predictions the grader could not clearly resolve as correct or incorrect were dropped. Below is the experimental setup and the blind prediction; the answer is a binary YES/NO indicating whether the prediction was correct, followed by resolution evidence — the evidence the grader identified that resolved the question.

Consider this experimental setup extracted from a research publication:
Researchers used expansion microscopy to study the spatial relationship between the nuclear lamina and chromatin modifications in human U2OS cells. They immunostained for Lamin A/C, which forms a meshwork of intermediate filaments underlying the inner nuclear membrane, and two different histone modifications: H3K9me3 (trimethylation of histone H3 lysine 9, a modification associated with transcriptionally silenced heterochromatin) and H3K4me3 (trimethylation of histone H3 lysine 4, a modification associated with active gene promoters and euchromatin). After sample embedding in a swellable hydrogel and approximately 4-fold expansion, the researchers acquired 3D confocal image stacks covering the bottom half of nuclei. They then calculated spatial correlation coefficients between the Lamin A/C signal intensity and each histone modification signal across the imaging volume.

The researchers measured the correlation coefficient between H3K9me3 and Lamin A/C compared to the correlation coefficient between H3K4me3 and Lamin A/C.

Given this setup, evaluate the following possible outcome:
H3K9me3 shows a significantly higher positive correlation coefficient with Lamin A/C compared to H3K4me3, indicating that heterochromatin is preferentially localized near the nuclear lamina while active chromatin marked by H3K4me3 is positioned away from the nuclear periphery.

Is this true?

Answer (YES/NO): YES